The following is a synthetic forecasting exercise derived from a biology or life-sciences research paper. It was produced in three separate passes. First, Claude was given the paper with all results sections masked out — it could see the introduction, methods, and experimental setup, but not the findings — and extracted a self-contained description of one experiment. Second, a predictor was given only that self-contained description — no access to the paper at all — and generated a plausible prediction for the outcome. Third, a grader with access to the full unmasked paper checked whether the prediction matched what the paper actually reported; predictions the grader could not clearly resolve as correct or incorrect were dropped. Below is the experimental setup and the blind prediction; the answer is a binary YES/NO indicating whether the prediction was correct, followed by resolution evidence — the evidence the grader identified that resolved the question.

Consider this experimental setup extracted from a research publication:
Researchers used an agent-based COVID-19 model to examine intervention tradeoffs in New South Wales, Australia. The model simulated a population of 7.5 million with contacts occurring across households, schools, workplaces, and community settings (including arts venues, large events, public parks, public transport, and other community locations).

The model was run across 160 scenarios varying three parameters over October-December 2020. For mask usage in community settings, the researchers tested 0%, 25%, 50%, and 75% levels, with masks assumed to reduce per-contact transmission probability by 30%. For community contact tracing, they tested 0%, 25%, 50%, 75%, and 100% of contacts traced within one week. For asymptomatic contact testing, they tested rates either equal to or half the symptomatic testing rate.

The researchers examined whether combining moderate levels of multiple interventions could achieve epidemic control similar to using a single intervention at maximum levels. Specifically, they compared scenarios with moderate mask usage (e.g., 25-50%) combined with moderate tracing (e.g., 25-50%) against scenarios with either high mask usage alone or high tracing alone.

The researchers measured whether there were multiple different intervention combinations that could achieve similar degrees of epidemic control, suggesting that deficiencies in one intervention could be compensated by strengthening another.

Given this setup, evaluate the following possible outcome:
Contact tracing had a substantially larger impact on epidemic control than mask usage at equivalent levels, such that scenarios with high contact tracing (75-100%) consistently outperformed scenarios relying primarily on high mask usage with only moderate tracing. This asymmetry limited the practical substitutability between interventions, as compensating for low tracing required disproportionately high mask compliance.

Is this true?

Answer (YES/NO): NO